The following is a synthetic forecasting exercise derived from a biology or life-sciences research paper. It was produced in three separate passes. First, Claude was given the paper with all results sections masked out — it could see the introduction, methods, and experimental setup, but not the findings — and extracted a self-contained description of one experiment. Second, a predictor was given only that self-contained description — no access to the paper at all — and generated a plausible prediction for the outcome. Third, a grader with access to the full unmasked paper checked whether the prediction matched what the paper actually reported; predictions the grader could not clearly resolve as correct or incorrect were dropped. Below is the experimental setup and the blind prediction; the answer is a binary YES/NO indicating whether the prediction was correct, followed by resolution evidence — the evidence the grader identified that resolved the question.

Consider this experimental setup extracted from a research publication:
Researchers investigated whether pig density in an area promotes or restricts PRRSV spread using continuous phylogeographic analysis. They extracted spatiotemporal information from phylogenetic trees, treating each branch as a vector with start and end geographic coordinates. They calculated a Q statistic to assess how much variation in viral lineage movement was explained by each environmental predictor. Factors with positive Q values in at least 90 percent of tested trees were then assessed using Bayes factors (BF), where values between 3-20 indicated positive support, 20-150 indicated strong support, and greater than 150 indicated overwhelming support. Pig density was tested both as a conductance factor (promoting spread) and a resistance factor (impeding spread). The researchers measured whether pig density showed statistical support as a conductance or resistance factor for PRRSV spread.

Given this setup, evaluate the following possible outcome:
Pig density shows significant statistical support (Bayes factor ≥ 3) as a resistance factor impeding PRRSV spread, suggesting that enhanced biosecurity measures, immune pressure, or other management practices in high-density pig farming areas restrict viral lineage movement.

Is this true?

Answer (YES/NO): NO